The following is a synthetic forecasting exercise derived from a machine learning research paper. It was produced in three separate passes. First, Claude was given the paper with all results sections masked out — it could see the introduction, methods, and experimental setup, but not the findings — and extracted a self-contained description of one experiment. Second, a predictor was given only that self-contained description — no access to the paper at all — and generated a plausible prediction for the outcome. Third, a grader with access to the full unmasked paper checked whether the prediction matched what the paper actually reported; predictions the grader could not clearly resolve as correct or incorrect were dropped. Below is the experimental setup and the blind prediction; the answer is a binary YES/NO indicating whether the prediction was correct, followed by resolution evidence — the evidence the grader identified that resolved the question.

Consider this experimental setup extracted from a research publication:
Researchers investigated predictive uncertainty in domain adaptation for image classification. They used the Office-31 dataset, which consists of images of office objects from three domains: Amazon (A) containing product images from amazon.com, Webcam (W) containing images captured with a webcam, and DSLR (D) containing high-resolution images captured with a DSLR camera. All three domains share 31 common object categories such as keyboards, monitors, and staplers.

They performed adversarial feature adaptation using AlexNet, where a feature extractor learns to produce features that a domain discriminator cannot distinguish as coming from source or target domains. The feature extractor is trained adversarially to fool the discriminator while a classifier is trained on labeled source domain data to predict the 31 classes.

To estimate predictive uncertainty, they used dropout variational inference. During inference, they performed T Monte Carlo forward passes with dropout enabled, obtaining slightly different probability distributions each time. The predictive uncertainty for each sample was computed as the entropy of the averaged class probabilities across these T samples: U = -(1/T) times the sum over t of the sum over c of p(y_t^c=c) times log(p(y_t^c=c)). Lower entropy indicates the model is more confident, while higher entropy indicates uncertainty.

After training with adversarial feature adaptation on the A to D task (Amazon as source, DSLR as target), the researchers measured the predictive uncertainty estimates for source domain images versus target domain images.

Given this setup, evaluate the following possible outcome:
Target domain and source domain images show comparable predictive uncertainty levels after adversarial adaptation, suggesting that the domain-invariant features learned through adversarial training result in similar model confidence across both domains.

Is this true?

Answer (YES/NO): NO